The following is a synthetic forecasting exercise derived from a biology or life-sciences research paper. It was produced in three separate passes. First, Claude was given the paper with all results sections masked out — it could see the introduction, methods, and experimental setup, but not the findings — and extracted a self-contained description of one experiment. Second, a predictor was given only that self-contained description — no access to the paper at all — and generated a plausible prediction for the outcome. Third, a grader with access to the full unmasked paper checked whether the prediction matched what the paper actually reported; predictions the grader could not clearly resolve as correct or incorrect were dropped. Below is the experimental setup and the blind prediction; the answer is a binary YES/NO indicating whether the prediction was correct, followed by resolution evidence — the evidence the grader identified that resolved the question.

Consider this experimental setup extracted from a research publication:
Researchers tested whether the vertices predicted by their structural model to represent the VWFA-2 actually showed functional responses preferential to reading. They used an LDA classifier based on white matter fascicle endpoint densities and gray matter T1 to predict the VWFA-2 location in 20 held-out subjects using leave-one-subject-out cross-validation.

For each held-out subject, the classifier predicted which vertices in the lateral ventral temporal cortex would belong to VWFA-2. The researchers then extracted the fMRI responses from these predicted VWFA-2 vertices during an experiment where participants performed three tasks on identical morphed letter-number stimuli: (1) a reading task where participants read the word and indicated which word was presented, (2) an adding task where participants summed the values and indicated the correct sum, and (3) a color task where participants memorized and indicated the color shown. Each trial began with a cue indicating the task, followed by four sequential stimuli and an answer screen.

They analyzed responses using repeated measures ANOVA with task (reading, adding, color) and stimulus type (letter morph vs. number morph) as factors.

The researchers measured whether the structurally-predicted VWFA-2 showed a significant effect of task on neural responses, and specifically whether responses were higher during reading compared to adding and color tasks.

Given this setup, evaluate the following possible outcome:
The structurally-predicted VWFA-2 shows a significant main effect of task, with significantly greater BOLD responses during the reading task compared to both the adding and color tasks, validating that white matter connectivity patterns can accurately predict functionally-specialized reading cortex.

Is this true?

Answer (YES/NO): YES